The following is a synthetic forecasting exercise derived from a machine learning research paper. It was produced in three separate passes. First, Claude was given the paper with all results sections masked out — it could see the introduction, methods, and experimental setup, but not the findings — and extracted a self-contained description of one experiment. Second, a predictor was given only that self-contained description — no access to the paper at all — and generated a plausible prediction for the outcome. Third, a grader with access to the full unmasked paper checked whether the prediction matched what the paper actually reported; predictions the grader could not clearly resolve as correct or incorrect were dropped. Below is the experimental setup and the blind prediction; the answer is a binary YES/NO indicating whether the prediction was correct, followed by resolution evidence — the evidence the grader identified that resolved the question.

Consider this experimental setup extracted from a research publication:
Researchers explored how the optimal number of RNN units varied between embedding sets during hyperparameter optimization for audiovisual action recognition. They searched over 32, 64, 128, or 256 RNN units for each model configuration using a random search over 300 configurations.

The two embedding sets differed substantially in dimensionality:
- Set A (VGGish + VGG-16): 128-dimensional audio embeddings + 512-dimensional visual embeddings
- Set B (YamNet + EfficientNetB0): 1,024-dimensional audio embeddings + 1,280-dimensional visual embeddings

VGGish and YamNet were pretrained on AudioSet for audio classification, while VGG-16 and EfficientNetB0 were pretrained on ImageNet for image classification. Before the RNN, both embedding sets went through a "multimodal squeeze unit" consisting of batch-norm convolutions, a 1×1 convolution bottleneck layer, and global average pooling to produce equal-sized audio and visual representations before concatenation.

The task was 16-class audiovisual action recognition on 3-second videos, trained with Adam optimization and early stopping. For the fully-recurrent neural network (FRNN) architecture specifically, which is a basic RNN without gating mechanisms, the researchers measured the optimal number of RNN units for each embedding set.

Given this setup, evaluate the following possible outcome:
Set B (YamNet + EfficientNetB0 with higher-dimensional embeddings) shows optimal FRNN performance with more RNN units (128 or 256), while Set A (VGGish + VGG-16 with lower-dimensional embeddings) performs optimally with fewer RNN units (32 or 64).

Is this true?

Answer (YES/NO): NO